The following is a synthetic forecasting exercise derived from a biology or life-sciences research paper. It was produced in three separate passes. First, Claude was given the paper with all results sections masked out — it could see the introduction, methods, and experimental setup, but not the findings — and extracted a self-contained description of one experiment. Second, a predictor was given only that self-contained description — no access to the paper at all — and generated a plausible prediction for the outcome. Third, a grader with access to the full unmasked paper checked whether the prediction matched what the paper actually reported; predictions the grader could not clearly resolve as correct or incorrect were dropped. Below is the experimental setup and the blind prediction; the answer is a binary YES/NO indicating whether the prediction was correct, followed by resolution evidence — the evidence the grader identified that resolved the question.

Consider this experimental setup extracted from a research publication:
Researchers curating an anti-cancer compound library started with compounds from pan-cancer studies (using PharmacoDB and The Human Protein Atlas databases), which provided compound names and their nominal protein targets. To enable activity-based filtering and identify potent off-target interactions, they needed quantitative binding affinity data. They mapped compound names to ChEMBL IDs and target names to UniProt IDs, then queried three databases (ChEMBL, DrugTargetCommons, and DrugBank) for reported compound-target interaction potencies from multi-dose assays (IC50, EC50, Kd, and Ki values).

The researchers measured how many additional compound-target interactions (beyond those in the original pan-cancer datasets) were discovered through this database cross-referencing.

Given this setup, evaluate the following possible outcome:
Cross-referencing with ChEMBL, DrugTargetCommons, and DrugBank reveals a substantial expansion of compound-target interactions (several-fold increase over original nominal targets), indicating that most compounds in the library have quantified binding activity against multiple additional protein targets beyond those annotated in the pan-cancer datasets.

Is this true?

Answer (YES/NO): NO